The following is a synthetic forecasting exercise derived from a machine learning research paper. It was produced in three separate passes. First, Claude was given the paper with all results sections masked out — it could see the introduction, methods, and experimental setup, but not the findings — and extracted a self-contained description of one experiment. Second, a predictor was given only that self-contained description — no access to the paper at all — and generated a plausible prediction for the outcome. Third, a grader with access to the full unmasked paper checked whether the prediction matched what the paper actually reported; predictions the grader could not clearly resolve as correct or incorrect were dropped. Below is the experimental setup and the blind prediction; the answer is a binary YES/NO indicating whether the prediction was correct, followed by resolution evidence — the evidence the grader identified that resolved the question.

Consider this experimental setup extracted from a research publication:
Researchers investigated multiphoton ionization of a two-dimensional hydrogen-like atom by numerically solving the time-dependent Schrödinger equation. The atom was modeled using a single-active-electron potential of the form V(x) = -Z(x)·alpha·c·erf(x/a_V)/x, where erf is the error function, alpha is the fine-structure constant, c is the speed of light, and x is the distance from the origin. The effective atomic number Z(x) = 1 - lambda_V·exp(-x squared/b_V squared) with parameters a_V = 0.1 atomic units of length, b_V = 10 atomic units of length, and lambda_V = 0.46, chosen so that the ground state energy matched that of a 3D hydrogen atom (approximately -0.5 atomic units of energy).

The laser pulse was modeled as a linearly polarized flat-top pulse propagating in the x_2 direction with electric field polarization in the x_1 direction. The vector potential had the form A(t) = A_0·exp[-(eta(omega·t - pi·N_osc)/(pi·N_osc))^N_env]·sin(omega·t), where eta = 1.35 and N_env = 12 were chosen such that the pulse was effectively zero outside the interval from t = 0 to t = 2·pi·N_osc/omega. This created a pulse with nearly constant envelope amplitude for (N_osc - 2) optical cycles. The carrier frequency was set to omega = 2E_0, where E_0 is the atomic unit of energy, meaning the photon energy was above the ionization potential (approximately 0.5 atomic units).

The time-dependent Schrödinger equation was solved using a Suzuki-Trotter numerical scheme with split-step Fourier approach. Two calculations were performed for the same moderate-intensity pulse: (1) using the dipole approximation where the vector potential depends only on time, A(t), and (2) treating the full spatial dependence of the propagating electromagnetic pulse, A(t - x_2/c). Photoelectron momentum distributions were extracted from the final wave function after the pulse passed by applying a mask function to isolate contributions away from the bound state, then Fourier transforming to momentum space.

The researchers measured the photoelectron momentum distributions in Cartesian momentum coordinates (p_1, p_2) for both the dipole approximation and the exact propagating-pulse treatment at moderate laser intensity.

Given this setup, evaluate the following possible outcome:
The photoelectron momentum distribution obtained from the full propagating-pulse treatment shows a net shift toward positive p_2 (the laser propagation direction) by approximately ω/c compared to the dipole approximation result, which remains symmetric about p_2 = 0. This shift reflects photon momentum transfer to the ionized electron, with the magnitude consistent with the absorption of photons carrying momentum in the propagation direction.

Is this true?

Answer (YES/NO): NO